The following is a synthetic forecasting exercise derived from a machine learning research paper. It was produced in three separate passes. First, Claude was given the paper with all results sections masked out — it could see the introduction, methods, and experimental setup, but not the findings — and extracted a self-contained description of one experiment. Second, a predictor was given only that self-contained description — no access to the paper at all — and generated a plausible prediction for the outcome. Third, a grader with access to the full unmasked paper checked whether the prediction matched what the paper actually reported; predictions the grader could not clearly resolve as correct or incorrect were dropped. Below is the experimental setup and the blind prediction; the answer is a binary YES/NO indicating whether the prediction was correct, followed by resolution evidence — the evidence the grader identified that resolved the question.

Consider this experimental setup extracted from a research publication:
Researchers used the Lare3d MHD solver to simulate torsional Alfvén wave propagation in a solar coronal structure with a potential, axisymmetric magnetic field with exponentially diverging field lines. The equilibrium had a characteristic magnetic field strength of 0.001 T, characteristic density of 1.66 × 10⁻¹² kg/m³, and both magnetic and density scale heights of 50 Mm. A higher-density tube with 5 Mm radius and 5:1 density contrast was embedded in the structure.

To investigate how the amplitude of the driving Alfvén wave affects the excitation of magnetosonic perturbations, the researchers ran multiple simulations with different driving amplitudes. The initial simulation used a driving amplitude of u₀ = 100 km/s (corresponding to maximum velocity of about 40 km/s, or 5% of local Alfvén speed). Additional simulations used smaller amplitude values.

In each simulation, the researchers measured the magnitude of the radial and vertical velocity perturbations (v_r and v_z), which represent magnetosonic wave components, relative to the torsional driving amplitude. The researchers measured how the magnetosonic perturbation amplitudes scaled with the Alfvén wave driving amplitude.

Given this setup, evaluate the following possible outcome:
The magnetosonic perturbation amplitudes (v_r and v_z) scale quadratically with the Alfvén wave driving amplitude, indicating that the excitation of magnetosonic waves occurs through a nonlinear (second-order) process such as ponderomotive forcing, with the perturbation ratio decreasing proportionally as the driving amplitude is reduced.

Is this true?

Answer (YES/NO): YES